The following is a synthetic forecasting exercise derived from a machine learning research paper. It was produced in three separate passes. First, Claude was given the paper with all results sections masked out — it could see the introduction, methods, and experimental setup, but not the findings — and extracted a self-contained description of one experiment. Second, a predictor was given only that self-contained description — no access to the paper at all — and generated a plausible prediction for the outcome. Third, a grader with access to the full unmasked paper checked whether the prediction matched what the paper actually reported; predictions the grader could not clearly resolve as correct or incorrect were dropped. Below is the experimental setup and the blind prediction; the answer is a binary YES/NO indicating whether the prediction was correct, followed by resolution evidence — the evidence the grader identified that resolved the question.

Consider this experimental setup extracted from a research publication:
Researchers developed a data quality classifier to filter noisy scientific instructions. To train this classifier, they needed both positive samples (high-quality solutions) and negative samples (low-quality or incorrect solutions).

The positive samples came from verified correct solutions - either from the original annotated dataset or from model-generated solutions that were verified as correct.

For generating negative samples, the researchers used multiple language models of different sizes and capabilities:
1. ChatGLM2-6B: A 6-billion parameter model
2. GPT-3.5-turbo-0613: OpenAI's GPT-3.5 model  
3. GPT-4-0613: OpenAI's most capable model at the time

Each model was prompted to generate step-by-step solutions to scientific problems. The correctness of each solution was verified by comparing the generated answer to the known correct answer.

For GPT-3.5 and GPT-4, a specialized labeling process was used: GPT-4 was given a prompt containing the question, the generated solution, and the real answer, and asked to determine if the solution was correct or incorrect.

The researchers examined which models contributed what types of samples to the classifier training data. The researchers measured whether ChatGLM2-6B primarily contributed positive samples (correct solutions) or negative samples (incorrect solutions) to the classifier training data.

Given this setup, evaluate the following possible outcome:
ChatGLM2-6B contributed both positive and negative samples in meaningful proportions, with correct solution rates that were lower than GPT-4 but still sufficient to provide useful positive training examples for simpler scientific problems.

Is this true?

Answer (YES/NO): NO